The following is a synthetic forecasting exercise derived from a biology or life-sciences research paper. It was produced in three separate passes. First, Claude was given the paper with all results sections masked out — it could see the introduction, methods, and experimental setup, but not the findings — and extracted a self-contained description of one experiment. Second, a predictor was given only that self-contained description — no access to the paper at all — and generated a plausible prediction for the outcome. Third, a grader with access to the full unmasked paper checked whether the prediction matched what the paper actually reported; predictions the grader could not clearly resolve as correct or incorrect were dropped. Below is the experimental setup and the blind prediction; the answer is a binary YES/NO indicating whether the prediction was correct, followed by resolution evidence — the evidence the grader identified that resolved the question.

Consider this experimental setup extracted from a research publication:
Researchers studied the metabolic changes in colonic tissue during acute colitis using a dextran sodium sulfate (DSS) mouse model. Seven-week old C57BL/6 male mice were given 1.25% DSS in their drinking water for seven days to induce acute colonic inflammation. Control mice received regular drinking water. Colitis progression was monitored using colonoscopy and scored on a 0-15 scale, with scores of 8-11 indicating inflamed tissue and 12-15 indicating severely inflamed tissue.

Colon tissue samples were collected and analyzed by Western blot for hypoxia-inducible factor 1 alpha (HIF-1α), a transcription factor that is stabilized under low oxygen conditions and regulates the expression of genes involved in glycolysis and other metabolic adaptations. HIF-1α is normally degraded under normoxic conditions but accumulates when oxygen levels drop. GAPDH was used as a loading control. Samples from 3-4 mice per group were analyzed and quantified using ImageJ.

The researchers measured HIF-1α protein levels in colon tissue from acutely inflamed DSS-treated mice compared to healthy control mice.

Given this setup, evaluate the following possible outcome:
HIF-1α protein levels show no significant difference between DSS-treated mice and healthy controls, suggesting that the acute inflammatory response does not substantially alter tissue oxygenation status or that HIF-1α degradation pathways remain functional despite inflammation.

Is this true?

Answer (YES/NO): NO